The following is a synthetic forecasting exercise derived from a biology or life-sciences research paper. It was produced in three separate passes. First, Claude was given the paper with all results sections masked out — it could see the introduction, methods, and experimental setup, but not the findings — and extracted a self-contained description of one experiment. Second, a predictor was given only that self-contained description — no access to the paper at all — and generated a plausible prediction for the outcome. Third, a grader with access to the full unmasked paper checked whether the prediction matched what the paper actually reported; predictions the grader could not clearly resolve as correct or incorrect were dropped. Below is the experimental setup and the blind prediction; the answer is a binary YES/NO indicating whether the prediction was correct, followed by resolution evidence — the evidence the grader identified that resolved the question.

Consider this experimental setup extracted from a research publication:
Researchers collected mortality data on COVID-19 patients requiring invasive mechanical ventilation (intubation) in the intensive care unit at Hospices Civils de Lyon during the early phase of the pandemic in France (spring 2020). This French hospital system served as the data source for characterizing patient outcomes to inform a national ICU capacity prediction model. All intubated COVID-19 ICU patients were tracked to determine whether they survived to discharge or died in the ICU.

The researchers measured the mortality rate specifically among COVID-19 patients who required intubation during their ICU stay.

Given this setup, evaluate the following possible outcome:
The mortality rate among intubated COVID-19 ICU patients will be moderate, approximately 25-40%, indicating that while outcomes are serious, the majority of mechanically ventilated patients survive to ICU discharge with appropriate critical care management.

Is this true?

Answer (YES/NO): NO